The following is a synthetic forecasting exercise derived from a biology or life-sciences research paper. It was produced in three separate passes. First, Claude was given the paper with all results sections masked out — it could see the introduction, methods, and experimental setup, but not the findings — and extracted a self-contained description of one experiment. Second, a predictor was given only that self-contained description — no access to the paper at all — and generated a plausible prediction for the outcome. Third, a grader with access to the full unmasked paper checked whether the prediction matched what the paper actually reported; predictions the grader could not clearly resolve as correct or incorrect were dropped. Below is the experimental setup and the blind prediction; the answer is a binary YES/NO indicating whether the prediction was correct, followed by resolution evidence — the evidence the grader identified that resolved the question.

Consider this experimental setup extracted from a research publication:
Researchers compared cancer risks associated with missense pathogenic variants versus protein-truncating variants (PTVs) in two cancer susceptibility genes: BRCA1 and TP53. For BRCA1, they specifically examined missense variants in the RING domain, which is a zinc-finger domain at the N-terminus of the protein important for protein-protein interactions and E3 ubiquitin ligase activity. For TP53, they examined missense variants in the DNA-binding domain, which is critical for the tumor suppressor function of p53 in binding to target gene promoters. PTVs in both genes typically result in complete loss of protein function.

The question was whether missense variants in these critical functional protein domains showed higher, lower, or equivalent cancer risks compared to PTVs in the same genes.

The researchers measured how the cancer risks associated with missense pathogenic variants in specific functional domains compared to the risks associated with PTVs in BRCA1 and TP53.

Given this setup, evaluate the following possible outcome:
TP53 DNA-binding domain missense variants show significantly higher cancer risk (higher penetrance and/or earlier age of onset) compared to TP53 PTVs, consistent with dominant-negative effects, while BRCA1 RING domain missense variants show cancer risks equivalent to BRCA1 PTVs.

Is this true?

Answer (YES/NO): NO